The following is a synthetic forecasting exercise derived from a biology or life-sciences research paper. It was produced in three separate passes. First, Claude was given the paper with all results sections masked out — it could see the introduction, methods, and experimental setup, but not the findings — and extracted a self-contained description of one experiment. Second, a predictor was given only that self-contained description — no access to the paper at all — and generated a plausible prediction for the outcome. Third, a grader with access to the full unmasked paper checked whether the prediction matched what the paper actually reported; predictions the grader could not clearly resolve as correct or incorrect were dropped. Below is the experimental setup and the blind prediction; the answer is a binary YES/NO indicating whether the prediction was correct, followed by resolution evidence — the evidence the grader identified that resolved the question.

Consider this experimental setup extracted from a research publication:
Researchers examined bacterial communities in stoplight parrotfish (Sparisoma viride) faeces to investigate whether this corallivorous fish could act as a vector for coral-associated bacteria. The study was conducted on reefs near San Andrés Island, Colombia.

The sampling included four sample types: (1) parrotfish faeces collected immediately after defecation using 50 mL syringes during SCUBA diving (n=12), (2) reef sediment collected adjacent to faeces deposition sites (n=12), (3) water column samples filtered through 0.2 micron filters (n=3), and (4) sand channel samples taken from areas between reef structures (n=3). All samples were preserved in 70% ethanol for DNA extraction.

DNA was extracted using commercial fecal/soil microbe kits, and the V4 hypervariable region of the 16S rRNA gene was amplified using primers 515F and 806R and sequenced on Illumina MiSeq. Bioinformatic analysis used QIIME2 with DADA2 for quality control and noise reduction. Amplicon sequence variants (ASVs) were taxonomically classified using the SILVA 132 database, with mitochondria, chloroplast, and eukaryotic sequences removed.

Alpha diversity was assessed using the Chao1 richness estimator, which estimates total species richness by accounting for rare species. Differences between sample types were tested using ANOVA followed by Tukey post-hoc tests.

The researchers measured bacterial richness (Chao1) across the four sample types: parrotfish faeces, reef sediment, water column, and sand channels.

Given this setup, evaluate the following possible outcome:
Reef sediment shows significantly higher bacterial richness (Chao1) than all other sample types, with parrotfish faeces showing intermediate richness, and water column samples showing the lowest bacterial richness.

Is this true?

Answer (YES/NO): NO